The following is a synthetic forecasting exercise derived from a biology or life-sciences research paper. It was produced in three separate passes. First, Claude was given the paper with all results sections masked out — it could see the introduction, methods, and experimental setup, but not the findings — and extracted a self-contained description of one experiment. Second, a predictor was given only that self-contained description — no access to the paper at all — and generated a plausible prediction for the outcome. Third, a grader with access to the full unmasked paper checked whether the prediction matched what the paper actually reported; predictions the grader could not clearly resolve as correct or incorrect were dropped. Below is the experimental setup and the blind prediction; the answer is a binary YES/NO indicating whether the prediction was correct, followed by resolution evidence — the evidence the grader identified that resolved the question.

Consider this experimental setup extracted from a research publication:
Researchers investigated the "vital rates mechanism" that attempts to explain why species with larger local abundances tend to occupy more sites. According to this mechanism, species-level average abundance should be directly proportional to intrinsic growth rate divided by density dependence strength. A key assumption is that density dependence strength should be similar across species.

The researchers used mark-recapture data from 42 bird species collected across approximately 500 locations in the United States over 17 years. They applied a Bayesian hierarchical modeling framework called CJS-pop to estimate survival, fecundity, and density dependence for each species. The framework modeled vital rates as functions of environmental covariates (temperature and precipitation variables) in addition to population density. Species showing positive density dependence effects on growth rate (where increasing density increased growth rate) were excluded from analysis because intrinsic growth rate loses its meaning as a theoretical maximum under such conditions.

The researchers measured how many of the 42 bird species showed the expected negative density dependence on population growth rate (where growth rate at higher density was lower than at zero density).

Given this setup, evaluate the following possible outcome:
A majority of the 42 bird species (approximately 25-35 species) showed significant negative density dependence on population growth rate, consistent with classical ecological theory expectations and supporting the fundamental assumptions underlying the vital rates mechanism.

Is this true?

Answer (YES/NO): NO